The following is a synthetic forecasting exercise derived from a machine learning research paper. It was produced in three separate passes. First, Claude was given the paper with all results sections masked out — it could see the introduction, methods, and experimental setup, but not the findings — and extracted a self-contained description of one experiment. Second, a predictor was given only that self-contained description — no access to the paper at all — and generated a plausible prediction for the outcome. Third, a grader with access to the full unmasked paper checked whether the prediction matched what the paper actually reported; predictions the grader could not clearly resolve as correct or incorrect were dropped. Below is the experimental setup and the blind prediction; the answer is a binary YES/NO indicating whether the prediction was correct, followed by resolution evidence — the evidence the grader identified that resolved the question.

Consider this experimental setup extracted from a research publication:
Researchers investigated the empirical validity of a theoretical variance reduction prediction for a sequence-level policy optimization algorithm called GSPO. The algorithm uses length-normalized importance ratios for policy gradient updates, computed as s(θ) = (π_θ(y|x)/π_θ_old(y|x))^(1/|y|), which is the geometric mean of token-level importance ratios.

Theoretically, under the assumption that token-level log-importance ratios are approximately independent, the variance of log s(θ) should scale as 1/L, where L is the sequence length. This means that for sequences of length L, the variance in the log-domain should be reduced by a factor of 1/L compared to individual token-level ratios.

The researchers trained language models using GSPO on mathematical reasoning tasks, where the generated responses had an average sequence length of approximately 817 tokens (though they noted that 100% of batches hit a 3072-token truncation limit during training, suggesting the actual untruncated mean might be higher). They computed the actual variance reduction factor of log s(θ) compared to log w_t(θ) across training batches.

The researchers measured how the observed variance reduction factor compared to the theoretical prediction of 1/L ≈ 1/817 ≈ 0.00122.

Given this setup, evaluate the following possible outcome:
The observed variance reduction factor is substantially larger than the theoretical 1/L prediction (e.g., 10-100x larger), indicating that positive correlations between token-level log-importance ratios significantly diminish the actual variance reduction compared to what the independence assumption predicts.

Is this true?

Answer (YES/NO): NO